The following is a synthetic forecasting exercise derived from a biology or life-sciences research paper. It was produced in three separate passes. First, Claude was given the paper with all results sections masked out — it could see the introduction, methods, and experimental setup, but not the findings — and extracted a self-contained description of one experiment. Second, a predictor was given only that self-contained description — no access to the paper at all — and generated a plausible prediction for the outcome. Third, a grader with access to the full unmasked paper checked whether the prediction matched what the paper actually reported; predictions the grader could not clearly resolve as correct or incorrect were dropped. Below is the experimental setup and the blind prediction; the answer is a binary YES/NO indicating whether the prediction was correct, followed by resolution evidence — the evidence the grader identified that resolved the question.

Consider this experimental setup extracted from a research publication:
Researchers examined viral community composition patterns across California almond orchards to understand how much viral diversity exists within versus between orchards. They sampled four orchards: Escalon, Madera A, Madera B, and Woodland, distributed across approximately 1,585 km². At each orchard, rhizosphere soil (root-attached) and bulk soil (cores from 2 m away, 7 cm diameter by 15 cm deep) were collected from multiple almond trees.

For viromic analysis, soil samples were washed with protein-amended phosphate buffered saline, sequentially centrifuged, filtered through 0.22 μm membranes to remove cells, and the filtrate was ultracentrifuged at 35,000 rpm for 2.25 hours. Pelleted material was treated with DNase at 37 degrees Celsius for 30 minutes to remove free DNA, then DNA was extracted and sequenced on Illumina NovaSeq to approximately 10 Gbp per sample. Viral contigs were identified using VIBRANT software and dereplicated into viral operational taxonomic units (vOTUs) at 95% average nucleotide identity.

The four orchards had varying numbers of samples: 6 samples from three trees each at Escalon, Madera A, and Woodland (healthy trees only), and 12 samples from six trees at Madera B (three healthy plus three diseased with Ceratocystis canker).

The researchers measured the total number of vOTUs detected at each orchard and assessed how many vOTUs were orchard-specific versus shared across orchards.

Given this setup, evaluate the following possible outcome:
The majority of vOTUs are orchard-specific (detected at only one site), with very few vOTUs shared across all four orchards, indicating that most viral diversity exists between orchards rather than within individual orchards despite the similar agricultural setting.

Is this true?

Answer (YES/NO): YES